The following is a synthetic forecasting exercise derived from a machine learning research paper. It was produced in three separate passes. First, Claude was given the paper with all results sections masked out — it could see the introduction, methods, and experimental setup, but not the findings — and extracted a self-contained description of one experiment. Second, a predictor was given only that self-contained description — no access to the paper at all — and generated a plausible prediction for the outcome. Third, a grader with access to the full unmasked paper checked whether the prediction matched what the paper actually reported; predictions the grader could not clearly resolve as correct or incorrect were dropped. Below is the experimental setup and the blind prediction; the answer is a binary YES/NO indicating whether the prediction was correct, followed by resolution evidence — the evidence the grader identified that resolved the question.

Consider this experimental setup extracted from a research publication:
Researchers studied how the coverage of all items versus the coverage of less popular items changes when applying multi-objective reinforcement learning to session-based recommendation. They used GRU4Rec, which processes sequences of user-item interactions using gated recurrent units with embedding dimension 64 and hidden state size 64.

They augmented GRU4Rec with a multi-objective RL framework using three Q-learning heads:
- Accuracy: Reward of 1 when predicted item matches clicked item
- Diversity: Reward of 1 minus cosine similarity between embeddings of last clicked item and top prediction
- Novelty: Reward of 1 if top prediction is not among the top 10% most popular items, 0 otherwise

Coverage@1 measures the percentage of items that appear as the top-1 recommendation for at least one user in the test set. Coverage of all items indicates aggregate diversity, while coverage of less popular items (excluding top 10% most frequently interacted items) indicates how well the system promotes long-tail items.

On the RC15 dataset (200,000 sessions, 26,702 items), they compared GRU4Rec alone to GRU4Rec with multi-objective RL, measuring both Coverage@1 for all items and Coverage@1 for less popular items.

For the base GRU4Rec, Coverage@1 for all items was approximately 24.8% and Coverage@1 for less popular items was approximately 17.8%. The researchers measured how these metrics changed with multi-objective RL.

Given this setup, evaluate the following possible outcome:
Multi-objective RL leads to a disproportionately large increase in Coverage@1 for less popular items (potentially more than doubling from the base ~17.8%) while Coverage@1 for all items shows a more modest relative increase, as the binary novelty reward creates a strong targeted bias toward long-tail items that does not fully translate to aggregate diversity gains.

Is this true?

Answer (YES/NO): NO